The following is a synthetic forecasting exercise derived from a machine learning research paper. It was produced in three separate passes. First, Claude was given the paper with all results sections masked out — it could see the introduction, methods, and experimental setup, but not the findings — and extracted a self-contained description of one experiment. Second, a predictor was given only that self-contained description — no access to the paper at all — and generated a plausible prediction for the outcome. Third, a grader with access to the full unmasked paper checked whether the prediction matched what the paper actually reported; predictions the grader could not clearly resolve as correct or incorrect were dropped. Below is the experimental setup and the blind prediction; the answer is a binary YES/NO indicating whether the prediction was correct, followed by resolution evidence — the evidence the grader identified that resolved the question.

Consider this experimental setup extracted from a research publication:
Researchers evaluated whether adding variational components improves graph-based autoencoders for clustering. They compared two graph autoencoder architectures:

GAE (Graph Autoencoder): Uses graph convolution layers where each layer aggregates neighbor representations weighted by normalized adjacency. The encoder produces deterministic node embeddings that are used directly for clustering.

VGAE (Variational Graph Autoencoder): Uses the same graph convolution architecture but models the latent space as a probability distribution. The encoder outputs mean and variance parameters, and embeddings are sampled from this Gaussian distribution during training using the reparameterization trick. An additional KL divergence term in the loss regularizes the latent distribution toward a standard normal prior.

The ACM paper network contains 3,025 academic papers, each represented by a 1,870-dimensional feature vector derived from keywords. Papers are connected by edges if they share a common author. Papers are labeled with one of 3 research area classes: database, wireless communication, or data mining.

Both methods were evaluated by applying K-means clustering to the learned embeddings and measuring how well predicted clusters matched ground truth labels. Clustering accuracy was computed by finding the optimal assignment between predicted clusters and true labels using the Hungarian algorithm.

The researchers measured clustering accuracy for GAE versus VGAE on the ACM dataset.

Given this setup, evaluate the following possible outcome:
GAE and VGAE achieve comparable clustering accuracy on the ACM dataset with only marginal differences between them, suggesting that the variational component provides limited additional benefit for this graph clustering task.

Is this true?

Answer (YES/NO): YES